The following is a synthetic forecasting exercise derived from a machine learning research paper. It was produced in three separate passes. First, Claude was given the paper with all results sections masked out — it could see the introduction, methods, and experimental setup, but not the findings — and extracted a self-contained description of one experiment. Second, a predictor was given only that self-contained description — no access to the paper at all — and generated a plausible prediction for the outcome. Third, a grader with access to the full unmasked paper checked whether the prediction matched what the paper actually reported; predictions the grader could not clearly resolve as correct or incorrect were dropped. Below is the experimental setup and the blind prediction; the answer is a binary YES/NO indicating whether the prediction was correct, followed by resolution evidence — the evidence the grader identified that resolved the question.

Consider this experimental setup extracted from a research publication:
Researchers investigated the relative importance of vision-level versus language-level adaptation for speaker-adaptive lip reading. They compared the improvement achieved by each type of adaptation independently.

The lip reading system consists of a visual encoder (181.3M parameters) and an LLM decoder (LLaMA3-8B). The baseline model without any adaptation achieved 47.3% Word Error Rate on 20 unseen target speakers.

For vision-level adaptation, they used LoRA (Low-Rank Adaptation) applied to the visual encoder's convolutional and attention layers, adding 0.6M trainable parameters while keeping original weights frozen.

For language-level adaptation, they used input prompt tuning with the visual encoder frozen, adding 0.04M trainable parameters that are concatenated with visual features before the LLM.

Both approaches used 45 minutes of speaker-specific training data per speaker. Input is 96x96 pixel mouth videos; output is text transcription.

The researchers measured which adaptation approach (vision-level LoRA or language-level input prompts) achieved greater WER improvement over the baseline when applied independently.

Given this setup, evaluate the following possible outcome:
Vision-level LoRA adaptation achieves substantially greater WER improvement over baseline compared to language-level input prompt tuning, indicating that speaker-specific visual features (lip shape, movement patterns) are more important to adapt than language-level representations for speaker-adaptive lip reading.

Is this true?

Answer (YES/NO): YES